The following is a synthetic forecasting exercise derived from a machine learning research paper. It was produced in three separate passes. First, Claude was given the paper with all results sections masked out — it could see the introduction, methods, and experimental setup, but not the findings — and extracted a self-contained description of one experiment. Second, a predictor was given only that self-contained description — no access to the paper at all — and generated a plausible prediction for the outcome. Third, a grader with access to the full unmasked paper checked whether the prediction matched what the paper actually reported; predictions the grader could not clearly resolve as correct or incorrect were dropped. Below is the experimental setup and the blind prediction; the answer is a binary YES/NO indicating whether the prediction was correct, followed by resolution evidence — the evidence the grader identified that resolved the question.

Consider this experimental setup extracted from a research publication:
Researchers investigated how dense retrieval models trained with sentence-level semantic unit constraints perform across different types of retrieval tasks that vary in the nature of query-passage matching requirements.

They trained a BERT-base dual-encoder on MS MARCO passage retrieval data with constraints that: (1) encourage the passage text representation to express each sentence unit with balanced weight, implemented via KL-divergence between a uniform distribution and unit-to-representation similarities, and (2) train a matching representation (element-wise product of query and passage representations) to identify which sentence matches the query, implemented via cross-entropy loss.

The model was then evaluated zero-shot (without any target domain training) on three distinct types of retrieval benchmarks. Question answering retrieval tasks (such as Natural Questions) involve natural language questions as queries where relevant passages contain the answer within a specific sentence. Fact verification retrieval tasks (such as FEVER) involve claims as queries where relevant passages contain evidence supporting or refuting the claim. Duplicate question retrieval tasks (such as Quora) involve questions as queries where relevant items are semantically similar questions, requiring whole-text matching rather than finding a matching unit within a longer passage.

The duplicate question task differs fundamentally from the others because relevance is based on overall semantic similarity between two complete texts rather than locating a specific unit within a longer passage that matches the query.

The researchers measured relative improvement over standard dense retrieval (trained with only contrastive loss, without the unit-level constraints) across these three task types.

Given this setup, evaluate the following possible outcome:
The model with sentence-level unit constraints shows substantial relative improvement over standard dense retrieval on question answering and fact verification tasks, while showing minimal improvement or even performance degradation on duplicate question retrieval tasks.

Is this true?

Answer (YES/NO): NO